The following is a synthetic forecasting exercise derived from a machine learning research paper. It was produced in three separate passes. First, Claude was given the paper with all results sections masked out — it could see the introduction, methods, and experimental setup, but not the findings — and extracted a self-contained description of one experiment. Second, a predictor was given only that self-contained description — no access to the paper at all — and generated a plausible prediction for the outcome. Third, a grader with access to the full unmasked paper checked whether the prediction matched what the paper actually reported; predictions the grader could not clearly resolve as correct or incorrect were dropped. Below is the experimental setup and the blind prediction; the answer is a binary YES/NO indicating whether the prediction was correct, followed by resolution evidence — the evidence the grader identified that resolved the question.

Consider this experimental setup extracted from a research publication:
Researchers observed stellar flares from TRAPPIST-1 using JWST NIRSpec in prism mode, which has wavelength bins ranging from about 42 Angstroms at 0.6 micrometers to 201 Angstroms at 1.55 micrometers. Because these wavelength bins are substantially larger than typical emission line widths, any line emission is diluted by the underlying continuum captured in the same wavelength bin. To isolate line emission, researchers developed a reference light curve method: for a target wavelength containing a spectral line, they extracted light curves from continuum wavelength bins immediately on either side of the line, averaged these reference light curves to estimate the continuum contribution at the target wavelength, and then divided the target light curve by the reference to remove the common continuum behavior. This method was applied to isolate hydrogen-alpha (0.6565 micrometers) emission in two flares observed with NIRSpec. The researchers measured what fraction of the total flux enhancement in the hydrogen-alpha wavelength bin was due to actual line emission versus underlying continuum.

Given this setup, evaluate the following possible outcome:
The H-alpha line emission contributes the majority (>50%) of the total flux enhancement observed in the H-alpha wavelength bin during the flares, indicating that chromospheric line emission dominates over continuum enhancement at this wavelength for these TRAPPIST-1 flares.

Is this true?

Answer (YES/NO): YES